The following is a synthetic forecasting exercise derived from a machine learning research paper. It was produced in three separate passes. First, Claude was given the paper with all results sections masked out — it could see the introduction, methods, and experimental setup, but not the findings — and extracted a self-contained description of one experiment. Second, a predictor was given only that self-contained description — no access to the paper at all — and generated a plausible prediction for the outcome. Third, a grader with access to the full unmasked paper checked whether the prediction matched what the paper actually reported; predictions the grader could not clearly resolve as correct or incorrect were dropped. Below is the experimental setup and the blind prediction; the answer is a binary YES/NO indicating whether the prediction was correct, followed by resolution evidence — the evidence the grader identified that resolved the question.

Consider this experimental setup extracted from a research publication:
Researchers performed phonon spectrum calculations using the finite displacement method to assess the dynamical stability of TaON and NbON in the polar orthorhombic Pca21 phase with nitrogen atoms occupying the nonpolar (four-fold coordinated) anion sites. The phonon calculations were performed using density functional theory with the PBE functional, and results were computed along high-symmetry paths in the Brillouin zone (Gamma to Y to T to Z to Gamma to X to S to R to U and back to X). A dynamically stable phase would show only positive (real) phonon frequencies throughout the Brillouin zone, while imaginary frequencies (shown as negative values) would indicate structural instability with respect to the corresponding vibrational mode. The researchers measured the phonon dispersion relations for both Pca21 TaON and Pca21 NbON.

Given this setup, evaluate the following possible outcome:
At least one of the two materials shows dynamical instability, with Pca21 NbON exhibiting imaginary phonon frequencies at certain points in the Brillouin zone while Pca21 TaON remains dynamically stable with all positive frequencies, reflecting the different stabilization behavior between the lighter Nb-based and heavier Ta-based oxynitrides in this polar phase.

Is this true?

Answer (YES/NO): NO